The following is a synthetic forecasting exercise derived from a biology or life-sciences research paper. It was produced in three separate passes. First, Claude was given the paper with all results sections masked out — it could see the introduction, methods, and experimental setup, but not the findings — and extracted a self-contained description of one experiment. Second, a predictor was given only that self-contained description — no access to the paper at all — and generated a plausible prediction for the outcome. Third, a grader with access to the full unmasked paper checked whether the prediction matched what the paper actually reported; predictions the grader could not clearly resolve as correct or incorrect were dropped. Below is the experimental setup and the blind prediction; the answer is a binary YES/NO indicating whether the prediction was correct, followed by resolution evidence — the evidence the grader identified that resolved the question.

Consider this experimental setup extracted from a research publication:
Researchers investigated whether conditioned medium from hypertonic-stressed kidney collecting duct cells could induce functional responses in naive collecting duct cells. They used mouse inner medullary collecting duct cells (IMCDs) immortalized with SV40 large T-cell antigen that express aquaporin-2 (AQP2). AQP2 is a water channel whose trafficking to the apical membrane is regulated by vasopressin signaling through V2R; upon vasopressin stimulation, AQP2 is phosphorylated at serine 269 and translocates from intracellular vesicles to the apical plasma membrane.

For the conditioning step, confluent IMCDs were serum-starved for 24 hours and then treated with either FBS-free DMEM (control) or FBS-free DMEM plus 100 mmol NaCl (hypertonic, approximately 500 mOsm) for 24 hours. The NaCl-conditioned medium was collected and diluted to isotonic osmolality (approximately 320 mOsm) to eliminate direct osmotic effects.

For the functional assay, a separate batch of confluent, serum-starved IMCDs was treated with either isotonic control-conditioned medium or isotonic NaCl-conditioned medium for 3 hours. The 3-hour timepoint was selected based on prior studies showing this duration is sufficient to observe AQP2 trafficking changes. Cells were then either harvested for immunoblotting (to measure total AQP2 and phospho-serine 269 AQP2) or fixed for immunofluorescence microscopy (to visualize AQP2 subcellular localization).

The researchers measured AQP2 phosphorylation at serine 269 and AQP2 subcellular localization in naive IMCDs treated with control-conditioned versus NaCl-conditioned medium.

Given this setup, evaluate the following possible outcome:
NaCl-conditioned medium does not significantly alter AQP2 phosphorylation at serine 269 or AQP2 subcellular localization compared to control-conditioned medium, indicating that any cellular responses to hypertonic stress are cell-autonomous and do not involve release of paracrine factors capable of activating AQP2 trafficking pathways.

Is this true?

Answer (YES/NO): NO